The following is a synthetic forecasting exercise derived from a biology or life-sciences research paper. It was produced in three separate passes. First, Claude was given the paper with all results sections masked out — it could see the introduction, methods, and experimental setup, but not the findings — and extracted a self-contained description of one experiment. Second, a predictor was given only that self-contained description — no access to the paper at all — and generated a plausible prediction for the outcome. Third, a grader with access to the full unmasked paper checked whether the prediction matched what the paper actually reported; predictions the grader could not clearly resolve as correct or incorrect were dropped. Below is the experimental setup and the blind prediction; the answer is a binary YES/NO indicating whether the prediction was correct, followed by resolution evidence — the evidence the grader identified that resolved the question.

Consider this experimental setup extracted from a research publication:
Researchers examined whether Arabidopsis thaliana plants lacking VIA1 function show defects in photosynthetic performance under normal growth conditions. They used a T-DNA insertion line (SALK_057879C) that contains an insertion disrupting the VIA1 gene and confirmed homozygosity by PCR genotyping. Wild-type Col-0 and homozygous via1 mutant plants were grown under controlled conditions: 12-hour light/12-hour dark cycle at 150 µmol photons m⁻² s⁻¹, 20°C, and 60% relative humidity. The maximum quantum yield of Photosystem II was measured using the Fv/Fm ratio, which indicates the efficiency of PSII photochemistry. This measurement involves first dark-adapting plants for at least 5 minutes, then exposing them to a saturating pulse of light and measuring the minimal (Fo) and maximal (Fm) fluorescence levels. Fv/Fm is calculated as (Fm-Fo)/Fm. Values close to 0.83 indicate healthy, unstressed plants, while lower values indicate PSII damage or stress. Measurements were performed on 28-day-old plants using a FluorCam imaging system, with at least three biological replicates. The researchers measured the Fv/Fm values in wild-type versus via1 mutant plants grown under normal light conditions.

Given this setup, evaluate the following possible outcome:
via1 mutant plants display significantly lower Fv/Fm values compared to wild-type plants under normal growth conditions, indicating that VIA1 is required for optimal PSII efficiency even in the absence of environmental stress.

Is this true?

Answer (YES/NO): NO